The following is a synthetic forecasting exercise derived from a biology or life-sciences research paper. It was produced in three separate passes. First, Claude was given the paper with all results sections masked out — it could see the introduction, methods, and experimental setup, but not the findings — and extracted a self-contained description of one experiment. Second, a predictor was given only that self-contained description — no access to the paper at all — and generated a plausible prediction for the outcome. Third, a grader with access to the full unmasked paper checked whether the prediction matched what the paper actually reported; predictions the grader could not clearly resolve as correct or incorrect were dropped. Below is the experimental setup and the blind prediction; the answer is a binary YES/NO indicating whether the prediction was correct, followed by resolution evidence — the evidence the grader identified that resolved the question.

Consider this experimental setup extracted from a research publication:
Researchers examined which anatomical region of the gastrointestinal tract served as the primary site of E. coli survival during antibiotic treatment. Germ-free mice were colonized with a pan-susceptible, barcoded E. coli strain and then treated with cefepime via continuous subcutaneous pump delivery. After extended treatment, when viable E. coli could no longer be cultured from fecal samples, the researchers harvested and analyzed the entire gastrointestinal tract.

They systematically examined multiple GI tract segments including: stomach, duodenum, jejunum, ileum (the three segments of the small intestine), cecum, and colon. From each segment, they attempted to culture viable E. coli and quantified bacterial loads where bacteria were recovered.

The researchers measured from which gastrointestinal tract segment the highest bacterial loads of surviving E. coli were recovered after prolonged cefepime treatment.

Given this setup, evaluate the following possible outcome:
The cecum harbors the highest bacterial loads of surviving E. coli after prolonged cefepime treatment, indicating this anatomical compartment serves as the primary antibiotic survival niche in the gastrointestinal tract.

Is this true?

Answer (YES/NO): NO